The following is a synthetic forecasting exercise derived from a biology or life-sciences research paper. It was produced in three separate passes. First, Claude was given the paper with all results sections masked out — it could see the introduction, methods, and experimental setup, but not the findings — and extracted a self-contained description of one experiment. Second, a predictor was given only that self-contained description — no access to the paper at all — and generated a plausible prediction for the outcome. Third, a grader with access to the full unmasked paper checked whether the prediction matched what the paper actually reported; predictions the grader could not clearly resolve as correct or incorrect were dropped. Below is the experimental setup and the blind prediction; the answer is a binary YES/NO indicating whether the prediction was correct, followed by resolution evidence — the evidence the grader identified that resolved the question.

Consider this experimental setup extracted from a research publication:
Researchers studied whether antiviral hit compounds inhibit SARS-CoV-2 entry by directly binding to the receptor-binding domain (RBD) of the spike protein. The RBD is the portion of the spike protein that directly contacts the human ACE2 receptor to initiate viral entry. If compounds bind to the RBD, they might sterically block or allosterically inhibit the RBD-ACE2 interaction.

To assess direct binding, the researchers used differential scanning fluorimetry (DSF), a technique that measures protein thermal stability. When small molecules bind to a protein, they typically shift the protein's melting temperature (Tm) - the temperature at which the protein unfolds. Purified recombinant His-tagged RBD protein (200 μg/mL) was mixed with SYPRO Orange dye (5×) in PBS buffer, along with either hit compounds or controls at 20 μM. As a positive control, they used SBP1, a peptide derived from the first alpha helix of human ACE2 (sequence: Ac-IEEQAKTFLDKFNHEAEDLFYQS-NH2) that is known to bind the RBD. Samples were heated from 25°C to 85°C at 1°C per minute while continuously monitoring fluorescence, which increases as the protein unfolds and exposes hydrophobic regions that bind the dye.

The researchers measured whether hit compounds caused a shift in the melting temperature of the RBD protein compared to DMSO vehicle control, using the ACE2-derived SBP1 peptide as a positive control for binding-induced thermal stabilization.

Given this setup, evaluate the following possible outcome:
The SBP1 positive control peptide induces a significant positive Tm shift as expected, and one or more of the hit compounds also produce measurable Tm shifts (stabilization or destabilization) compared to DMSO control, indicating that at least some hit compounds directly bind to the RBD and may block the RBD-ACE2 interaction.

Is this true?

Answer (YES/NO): NO